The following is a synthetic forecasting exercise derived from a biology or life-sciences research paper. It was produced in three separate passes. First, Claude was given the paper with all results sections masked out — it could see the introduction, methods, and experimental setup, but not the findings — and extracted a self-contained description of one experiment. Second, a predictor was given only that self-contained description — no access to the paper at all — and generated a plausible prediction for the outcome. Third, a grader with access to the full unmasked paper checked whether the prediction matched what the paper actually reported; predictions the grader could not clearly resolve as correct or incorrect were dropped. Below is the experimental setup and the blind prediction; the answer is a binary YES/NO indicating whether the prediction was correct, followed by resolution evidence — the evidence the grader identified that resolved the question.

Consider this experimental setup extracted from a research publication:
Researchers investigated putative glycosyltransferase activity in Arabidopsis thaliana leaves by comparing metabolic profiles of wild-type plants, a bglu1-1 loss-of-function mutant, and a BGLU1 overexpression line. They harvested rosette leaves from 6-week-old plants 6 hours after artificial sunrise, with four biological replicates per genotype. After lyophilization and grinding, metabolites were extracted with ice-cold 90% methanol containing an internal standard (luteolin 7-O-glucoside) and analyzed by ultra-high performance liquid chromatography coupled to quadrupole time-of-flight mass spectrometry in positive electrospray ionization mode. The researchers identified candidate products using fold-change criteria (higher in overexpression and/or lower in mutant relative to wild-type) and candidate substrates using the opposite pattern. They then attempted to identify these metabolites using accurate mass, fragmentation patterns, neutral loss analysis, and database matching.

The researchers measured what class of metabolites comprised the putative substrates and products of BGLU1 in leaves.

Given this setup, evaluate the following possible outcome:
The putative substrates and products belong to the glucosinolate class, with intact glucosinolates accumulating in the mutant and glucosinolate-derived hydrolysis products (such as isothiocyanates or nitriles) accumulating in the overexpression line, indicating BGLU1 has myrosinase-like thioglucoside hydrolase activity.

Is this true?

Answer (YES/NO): NO